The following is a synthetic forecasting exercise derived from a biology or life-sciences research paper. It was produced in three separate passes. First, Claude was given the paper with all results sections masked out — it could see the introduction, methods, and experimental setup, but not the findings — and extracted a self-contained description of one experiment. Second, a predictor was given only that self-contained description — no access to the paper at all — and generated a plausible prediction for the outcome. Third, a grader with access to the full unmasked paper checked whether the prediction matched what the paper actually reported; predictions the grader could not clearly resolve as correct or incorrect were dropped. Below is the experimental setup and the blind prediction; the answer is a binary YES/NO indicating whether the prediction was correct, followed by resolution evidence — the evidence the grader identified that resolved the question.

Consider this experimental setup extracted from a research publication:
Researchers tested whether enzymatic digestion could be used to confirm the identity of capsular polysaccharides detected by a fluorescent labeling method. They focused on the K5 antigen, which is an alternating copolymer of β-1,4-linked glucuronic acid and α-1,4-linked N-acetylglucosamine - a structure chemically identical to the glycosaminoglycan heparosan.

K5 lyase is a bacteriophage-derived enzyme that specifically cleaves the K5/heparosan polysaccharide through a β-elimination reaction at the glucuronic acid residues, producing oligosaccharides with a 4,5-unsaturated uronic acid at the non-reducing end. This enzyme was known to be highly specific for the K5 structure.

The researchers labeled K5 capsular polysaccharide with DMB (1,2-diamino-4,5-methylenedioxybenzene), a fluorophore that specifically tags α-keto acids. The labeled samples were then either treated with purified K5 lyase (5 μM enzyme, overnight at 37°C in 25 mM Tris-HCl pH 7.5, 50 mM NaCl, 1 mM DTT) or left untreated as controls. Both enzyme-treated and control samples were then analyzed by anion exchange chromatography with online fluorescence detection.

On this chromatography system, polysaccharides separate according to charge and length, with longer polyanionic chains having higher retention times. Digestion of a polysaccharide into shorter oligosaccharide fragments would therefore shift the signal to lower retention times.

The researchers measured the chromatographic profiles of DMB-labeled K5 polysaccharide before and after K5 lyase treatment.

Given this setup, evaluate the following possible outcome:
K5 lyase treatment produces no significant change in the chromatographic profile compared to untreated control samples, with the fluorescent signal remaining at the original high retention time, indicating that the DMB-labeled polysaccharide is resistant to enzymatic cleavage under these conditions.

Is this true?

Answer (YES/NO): NO